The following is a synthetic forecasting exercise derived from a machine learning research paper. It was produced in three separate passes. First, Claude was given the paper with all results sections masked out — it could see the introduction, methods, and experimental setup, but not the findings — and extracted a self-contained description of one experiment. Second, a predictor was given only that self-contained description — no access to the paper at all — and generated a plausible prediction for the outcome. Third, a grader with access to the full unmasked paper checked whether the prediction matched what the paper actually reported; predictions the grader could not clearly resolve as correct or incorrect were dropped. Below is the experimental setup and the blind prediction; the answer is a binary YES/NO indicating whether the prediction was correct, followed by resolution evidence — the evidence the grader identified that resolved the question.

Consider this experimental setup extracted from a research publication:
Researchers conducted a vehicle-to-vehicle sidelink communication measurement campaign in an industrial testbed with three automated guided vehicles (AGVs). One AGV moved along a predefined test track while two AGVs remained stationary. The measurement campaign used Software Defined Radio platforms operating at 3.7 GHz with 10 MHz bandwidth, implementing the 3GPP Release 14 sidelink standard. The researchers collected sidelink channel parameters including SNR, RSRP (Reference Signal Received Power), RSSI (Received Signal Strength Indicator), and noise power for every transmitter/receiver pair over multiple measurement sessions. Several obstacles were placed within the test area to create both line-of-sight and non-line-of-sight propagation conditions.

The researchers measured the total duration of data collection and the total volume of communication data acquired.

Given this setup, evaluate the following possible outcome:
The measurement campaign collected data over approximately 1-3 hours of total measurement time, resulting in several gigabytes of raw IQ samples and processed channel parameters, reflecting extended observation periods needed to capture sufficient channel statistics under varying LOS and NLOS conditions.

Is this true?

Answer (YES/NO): NO